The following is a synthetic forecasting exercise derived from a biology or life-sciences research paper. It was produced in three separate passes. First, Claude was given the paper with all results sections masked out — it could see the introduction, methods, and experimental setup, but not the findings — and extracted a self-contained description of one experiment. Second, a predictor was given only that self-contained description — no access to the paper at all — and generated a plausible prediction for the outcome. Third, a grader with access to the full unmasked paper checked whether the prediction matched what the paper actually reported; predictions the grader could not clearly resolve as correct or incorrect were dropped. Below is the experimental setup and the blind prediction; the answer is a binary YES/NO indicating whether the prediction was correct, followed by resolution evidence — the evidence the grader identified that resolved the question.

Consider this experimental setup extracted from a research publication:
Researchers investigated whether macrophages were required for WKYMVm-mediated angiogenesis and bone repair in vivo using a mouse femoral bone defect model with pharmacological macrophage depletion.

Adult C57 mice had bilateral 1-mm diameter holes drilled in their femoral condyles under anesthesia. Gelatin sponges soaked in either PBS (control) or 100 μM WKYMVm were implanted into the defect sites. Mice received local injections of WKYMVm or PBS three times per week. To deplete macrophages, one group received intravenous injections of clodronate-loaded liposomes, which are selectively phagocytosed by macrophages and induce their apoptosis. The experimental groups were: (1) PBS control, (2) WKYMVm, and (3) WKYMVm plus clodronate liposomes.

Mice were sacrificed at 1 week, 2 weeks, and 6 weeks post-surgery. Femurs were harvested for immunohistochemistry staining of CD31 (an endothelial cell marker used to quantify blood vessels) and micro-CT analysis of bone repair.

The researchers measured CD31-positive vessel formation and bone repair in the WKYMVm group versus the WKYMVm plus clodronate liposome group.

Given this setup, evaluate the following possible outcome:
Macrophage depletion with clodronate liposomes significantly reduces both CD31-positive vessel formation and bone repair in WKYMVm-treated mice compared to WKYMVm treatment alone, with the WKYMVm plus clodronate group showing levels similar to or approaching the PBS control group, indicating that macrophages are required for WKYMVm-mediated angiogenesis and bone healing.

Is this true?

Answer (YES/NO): YES